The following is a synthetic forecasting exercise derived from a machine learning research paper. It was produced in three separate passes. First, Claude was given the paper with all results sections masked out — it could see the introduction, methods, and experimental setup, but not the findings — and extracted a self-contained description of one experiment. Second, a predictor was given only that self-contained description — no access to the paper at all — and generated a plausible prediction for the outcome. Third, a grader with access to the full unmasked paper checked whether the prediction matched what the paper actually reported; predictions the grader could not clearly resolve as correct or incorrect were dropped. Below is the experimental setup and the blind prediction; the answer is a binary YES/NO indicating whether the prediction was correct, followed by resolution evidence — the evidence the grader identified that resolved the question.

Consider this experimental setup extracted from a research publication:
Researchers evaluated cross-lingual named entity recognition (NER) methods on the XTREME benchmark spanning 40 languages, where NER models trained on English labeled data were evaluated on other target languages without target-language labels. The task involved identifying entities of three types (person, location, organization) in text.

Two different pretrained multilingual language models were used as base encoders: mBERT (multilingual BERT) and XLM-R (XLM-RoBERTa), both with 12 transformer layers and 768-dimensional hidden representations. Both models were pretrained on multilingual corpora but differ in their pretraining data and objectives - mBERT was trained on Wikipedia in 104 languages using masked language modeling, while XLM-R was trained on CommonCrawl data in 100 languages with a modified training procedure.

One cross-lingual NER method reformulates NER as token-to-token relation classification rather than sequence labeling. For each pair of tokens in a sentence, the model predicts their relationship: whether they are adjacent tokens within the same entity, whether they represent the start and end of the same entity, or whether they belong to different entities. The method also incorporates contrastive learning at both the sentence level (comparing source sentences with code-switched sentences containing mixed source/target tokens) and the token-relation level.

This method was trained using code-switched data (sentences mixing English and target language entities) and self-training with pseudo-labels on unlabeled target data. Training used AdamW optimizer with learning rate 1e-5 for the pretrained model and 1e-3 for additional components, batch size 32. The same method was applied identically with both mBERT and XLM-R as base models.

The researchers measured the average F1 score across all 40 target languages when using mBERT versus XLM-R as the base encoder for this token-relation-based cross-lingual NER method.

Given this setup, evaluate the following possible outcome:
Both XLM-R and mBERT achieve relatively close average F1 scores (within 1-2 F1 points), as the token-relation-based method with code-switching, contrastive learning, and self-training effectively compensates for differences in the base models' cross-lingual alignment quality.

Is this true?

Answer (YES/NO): YES